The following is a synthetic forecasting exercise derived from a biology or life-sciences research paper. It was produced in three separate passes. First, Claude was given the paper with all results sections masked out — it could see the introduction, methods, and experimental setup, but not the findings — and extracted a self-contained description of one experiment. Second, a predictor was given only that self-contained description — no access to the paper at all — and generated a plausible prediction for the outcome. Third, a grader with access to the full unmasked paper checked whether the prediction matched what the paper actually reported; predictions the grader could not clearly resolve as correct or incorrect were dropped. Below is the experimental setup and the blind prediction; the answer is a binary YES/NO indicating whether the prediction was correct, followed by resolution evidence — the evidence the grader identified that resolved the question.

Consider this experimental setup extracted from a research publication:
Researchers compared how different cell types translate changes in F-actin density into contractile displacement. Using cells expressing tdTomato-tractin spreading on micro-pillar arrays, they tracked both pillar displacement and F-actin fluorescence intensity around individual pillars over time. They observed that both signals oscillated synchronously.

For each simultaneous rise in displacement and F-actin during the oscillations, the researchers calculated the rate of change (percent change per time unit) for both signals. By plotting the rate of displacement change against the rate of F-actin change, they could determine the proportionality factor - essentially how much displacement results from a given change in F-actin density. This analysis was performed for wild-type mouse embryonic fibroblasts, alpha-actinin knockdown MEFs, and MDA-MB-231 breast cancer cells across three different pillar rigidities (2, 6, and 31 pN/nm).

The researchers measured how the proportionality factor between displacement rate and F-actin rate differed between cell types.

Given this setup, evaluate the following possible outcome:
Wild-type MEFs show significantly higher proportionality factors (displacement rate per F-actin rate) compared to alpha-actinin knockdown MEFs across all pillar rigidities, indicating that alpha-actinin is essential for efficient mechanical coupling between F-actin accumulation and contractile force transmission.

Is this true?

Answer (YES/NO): NO